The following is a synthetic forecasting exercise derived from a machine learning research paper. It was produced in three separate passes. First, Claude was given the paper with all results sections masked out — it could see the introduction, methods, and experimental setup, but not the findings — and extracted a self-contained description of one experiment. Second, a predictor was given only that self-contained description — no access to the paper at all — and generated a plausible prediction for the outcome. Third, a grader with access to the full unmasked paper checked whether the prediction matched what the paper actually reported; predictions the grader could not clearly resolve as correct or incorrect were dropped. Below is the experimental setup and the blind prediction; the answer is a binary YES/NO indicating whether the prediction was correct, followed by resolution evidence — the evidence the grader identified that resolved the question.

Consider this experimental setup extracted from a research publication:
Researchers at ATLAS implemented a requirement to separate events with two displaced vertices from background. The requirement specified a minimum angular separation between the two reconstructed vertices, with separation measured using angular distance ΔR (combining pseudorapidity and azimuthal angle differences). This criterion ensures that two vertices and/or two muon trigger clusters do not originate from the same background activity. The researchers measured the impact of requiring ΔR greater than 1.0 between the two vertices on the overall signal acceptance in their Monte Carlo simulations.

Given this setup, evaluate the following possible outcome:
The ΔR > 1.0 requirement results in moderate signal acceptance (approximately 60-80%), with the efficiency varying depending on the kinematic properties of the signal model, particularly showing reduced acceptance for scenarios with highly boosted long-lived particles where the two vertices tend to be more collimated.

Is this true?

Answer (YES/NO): NO